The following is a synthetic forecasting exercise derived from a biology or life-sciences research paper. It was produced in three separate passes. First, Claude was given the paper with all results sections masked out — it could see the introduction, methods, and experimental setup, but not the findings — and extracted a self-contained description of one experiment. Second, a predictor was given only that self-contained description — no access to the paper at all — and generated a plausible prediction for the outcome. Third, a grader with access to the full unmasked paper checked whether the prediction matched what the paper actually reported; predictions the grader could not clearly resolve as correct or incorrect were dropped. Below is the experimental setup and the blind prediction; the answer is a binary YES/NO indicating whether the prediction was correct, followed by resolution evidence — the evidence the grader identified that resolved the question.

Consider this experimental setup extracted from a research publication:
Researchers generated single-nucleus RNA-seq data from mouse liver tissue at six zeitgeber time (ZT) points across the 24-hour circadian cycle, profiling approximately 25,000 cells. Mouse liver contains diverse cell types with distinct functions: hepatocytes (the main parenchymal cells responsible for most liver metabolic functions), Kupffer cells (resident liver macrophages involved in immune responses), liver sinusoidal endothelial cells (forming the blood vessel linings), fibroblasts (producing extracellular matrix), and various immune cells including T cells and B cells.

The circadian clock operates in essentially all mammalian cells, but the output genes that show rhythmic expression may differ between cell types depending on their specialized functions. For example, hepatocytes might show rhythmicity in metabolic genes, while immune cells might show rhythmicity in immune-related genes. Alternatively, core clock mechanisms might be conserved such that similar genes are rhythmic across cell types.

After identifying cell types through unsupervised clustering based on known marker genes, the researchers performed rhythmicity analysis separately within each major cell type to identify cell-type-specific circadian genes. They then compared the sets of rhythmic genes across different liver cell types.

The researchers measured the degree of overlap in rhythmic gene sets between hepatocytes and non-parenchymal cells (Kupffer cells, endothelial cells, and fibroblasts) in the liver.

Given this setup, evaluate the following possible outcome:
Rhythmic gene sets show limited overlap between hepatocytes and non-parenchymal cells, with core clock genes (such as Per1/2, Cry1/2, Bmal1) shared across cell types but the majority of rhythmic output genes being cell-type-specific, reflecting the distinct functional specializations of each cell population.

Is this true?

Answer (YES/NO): NO